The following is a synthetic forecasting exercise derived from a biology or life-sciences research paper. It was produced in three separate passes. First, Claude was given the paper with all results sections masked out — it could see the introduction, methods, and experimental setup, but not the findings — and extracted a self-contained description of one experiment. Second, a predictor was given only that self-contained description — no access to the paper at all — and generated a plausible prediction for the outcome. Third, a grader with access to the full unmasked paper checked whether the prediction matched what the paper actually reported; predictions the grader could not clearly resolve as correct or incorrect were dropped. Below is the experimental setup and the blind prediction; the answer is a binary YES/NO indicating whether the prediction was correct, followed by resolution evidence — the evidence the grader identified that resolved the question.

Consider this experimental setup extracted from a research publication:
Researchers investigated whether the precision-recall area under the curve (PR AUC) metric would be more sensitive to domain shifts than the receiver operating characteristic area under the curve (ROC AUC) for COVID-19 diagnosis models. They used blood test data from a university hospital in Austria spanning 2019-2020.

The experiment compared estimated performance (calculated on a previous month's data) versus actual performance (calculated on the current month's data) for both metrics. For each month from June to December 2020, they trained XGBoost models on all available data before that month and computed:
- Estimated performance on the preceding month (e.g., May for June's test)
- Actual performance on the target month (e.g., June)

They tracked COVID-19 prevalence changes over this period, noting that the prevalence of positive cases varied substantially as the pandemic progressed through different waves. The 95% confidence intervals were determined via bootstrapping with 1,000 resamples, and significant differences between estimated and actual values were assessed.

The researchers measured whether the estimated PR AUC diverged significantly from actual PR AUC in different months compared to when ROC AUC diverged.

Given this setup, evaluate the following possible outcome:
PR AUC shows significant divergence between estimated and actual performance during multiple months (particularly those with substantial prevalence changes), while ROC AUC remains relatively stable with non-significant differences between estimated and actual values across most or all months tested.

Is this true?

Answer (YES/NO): YES